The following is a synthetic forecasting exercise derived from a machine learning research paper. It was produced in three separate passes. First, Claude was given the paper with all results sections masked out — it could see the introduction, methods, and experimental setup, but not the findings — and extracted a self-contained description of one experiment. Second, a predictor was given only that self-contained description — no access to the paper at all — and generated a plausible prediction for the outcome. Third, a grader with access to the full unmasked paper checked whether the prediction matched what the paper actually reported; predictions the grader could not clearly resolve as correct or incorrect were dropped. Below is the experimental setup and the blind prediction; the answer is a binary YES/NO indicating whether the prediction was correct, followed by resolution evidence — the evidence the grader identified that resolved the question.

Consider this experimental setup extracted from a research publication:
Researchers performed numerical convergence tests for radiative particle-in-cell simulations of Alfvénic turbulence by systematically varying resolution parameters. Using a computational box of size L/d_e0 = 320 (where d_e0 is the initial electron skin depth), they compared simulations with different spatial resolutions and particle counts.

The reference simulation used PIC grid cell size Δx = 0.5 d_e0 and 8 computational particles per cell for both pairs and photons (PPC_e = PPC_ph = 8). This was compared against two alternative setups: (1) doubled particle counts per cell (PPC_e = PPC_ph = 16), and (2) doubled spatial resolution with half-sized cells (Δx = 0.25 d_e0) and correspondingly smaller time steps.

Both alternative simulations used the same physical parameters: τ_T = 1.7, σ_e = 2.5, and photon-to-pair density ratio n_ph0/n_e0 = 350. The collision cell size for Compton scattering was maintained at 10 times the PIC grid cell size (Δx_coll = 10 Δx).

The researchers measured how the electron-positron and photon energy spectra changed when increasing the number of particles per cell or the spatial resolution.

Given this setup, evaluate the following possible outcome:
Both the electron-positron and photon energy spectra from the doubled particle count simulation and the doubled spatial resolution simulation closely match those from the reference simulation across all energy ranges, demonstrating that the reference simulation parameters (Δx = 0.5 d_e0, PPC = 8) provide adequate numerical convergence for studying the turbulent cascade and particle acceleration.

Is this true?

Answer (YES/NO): YES